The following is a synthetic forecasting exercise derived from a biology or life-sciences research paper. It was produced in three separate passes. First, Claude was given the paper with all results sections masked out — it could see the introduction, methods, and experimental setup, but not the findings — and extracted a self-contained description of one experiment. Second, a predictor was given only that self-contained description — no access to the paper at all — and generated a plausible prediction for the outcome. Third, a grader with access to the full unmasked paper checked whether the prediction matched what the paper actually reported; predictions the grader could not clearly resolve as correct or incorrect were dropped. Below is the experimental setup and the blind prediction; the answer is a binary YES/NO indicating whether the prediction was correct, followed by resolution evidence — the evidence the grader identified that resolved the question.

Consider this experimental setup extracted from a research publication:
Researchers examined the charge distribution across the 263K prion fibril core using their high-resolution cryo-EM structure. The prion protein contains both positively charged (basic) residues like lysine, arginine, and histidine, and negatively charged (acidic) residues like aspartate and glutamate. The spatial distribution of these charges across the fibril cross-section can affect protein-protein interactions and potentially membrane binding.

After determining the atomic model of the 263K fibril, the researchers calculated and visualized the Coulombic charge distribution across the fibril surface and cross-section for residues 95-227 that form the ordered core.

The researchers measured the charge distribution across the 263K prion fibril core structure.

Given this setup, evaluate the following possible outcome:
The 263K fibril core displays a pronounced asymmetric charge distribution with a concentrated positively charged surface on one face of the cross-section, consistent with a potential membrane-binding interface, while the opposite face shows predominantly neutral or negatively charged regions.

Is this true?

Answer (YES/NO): NO